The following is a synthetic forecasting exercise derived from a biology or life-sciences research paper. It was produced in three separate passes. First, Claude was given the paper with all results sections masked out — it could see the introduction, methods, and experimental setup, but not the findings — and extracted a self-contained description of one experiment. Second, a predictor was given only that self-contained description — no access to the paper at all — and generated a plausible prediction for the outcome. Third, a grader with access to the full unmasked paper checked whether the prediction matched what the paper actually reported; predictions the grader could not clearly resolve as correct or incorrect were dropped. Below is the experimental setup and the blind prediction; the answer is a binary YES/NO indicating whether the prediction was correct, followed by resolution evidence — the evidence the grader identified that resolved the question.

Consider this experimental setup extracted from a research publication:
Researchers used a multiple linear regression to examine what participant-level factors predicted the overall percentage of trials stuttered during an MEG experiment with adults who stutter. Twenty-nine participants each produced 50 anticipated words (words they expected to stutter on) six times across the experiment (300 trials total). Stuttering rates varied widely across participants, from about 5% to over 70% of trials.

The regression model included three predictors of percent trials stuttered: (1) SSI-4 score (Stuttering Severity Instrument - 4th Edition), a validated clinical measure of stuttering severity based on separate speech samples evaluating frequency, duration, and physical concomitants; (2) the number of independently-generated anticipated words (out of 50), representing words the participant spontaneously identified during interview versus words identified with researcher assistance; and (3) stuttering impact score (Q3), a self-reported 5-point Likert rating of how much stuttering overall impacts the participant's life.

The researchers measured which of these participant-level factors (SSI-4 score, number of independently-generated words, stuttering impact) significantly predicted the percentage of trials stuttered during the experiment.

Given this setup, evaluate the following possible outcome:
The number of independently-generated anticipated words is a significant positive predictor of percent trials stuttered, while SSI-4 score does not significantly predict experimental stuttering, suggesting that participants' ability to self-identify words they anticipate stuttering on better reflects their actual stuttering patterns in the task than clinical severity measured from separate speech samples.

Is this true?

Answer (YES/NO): NO